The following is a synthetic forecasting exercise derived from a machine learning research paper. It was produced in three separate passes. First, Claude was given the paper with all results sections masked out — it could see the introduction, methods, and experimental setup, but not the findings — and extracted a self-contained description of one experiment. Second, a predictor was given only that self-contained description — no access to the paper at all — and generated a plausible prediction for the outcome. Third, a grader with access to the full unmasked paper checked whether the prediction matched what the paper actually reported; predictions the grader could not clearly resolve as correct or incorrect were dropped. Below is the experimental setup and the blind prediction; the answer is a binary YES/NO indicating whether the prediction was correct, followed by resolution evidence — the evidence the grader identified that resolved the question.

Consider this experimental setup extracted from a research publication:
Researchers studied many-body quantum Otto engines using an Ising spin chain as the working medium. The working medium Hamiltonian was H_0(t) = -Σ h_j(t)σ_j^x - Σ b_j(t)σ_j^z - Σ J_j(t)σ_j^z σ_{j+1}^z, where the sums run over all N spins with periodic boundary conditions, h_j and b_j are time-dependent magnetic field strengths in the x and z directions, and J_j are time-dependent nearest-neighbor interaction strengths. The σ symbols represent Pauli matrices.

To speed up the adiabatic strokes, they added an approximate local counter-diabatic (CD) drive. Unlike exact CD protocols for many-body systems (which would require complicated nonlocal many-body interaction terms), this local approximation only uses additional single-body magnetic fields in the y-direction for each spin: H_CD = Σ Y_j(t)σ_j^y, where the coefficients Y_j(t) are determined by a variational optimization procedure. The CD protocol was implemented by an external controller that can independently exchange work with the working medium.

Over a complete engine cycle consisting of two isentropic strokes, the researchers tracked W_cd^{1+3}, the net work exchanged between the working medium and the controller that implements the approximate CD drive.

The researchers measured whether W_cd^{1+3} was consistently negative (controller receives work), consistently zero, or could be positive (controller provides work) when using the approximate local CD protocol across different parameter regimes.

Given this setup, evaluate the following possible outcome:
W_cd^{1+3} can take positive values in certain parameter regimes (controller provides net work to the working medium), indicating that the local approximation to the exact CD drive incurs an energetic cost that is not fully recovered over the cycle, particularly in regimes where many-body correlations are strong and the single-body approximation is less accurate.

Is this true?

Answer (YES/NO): YES